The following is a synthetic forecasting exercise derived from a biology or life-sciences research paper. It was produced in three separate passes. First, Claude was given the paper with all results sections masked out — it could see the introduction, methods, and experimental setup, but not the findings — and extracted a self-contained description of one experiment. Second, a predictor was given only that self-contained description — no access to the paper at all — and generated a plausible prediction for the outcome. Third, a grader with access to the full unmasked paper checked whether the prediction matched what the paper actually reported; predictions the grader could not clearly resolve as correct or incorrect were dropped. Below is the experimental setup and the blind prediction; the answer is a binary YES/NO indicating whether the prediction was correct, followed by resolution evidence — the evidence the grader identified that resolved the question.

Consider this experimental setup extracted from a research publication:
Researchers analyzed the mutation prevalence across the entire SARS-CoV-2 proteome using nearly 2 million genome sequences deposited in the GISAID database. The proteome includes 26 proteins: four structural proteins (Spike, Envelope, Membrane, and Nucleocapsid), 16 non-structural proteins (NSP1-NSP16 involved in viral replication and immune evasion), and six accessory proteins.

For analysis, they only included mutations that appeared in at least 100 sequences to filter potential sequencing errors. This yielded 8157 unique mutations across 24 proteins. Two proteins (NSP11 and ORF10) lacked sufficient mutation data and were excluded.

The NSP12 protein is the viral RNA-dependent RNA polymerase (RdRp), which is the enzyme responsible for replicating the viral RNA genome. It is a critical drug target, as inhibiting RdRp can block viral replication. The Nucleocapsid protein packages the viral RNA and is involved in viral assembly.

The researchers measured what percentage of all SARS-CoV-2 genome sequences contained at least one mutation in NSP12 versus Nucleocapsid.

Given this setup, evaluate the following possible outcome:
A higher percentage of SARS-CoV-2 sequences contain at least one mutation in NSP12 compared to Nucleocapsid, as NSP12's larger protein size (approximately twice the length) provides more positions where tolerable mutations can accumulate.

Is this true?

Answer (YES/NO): YES